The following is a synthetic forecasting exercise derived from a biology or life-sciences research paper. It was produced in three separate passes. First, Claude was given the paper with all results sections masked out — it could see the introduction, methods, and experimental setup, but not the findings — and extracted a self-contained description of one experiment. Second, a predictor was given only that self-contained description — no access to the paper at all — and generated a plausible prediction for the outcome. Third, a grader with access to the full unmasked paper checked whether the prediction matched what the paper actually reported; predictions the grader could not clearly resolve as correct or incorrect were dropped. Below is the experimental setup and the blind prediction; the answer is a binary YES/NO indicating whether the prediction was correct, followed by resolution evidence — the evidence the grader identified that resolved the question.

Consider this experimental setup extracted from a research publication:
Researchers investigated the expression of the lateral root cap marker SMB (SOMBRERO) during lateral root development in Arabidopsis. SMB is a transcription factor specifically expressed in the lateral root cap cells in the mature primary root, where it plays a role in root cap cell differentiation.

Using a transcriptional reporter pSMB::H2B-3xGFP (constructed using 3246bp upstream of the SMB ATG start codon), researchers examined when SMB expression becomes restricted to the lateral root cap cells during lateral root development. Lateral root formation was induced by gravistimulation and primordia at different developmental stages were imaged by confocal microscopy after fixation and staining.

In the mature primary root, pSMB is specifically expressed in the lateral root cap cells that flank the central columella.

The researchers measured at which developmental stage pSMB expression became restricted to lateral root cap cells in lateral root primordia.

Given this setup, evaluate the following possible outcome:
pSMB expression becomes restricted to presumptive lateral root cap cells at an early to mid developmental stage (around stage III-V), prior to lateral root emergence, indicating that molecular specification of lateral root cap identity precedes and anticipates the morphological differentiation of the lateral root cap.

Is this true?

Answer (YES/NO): NO